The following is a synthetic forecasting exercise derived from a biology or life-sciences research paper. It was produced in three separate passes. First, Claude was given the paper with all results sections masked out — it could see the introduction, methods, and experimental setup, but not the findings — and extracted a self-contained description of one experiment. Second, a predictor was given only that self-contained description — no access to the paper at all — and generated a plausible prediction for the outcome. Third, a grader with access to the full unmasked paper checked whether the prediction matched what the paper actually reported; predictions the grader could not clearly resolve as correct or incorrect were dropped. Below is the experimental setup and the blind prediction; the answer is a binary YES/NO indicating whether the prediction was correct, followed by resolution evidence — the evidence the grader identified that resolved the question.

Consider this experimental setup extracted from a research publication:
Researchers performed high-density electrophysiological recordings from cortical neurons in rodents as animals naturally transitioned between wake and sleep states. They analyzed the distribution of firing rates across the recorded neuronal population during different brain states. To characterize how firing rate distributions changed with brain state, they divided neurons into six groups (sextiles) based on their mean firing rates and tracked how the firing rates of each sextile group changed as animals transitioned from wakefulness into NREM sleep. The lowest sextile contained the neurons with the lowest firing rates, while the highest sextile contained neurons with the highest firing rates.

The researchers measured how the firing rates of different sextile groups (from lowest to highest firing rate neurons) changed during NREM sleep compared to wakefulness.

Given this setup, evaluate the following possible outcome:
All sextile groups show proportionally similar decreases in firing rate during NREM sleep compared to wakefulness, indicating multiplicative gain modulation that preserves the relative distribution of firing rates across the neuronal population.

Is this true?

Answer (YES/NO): NO